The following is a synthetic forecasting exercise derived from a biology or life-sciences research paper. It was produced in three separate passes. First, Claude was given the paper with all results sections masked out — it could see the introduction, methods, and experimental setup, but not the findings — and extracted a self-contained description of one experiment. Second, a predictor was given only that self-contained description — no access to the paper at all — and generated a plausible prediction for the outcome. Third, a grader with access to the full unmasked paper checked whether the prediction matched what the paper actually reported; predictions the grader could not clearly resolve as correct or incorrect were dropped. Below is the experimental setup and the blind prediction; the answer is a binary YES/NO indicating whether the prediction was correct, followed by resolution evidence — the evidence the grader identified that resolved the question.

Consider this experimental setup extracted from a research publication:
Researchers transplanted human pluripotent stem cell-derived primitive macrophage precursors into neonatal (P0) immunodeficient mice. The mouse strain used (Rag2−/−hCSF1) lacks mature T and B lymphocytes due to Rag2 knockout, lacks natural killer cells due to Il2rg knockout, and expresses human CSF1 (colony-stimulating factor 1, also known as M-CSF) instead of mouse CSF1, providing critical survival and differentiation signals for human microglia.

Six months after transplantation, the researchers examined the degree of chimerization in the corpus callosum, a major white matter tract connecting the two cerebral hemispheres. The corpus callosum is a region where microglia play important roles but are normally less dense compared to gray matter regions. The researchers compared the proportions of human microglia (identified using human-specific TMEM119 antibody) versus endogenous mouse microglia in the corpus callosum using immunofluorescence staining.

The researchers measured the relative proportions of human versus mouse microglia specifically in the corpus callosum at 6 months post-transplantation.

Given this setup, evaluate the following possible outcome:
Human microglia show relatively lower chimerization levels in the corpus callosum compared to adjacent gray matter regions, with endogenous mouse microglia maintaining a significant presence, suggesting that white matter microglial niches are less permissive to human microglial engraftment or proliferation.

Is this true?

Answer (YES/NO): NO